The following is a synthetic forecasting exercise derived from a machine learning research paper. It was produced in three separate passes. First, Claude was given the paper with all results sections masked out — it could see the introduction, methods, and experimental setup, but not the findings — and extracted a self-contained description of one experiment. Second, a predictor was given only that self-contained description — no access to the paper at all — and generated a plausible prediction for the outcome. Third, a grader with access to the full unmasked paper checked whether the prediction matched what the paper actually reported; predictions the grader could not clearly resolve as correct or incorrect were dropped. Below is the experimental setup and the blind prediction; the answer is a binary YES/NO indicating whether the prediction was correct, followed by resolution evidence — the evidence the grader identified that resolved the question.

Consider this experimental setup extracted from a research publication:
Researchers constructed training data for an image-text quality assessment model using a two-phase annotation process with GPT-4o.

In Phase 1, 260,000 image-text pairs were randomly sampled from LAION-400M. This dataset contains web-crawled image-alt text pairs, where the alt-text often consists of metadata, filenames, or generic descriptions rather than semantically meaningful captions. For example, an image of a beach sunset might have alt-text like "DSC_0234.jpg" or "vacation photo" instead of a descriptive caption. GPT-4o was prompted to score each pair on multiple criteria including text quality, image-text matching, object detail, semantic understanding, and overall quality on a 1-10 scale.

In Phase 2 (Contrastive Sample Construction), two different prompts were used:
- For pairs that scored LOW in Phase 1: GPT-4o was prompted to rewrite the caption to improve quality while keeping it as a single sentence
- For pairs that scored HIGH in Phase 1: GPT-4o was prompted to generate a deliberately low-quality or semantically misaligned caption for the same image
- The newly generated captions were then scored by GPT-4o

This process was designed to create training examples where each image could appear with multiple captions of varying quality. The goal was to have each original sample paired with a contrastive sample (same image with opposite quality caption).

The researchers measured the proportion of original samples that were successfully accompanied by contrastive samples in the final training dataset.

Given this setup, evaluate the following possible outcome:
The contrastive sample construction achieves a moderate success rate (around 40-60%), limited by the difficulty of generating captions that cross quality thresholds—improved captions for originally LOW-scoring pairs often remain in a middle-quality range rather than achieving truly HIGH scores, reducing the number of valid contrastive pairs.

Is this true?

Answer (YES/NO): NO